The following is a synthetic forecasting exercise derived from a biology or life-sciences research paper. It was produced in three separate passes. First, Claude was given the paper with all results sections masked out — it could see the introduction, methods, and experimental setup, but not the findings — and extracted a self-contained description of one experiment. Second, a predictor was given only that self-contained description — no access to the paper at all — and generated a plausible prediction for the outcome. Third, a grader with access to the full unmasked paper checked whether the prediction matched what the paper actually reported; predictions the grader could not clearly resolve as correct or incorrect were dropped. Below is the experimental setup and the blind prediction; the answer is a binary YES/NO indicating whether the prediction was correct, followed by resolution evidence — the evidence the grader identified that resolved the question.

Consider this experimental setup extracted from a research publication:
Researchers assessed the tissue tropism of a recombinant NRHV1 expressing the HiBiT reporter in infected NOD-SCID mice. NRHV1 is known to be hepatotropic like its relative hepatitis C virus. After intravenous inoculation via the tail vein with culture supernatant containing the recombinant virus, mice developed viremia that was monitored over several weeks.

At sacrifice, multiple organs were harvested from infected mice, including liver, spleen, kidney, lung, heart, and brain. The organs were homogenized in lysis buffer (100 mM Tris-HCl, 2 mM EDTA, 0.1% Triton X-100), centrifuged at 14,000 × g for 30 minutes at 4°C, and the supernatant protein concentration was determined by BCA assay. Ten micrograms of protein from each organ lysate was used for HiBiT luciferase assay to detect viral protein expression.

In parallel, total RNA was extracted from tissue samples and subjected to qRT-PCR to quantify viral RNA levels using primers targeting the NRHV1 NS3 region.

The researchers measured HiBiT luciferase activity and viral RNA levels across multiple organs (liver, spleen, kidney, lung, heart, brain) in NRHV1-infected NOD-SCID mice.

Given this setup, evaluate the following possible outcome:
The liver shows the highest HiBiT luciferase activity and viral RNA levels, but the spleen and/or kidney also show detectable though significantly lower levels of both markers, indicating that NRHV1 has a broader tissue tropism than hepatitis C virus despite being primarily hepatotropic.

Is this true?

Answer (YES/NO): NO